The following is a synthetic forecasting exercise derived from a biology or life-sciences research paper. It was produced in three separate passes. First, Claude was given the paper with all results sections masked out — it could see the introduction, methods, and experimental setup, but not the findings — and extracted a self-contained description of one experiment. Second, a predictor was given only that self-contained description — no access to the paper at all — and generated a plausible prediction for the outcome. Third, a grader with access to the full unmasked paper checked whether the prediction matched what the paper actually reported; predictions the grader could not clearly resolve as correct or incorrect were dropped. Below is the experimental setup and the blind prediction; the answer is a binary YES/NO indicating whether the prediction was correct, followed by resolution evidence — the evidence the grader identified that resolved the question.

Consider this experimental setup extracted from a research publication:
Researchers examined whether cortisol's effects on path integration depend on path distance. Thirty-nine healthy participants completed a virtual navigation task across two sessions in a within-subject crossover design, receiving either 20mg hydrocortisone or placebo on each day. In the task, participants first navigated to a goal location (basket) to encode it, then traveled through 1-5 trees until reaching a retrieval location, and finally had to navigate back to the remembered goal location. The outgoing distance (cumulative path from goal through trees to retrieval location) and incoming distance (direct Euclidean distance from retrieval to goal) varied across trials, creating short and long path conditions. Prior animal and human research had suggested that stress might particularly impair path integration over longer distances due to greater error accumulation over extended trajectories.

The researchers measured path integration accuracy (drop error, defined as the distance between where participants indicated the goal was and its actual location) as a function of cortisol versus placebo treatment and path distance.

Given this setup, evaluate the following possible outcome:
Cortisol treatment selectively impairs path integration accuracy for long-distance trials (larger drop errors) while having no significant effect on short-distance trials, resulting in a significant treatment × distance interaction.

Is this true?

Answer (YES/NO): NO